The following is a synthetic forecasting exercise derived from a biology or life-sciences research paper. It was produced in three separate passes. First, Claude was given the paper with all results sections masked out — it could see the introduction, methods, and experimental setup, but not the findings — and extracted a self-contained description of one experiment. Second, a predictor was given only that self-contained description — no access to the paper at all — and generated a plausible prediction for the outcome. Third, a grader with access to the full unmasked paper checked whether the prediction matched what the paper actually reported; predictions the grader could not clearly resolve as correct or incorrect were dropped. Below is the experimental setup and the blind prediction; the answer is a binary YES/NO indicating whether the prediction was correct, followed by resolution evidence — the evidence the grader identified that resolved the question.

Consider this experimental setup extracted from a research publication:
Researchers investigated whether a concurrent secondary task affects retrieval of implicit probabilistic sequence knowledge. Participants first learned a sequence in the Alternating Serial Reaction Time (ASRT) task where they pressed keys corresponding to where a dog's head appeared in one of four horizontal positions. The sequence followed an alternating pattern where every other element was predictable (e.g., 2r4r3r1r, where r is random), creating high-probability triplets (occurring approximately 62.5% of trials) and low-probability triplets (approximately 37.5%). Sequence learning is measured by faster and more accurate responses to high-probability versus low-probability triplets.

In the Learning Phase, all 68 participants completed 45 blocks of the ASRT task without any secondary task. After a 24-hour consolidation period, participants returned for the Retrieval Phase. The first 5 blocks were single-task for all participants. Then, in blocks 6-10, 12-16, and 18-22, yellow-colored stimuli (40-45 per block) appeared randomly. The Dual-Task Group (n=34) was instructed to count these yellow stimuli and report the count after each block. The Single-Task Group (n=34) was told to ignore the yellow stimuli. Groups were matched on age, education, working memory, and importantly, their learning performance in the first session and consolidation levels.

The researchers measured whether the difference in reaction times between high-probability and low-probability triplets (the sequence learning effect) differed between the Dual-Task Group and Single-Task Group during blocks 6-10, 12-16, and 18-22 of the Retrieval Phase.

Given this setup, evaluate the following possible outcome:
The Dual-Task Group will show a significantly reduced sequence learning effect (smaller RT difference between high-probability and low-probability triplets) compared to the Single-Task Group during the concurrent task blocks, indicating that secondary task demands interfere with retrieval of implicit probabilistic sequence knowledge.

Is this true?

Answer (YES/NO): NO